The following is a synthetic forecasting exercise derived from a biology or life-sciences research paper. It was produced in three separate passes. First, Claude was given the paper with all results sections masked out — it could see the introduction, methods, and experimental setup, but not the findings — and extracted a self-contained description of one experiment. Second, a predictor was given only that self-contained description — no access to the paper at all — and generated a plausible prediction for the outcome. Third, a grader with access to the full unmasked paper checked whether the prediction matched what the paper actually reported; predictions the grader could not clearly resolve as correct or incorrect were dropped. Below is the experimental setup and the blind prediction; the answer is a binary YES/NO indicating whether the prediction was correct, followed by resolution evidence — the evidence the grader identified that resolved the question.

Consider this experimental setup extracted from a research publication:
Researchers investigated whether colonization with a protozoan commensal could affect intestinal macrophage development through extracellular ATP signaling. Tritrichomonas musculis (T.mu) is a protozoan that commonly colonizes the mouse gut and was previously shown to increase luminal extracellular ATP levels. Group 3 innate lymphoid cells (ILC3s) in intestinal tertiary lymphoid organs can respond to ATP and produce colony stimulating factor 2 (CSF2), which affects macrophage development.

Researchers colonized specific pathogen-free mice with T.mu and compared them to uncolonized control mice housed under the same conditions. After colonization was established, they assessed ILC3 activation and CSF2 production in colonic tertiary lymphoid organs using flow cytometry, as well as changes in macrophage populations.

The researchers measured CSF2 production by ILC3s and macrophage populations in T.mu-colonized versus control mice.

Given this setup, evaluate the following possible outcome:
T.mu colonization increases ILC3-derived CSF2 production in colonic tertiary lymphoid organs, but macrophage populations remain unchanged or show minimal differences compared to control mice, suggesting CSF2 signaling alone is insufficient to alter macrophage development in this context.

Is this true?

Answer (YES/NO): NO